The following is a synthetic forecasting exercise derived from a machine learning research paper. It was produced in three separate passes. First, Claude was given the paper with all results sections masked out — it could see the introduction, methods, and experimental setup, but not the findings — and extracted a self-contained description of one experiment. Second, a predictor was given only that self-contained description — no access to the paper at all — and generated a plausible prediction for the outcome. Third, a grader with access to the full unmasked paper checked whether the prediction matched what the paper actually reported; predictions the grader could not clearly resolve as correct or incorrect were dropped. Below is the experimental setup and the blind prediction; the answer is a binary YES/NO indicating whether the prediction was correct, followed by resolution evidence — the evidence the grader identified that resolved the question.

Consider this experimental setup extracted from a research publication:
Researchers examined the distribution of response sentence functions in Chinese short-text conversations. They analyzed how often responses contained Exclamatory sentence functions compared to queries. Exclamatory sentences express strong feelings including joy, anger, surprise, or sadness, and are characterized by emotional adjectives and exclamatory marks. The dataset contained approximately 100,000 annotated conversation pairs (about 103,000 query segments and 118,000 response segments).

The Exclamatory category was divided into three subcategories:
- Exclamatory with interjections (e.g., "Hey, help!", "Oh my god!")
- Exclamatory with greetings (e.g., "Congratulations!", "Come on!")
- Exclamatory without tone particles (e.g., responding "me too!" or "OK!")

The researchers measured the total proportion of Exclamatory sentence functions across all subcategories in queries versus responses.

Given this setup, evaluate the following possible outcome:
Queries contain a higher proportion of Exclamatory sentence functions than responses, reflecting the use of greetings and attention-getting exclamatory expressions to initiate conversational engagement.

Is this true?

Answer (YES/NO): NO